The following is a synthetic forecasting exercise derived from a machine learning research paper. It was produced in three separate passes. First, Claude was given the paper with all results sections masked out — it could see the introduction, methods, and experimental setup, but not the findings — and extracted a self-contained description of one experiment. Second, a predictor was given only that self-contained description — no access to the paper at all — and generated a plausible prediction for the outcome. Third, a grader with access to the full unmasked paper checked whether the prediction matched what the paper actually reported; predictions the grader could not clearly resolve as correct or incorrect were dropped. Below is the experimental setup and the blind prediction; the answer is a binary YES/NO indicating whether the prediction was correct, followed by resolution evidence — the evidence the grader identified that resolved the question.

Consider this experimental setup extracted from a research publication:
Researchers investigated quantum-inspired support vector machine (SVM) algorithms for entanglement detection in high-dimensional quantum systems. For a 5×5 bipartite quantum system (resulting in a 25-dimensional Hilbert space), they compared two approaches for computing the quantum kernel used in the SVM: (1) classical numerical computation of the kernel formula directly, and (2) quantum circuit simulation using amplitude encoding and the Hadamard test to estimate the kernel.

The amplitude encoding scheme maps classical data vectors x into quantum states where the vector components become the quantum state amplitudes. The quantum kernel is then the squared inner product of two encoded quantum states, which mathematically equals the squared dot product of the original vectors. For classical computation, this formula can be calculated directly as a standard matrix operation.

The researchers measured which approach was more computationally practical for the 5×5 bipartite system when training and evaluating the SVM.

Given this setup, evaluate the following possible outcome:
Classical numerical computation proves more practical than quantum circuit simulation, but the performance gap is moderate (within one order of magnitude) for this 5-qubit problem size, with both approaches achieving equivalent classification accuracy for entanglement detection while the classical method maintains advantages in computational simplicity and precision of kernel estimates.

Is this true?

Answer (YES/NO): NO